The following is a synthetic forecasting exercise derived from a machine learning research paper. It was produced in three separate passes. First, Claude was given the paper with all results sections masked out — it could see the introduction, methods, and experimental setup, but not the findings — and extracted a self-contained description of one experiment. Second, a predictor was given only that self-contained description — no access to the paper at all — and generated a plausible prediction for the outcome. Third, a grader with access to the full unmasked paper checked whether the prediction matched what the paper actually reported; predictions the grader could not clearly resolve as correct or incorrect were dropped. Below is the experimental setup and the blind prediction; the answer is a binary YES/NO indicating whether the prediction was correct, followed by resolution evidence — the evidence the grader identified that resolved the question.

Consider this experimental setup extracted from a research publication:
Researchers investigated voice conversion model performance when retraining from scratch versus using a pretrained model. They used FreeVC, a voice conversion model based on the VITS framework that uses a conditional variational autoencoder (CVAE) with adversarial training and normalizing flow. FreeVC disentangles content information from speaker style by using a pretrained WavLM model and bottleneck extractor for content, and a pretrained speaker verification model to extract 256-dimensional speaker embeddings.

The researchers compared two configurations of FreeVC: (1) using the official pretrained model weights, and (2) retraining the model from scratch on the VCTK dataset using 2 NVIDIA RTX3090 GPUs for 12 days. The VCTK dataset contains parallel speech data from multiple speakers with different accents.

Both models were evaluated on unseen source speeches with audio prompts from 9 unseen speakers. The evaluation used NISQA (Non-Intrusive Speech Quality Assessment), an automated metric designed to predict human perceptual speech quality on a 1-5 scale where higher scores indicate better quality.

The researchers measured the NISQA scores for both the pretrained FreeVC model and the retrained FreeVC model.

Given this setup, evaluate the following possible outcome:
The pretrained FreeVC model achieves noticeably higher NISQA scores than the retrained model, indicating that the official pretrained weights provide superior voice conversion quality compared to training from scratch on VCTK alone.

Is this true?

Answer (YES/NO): NO